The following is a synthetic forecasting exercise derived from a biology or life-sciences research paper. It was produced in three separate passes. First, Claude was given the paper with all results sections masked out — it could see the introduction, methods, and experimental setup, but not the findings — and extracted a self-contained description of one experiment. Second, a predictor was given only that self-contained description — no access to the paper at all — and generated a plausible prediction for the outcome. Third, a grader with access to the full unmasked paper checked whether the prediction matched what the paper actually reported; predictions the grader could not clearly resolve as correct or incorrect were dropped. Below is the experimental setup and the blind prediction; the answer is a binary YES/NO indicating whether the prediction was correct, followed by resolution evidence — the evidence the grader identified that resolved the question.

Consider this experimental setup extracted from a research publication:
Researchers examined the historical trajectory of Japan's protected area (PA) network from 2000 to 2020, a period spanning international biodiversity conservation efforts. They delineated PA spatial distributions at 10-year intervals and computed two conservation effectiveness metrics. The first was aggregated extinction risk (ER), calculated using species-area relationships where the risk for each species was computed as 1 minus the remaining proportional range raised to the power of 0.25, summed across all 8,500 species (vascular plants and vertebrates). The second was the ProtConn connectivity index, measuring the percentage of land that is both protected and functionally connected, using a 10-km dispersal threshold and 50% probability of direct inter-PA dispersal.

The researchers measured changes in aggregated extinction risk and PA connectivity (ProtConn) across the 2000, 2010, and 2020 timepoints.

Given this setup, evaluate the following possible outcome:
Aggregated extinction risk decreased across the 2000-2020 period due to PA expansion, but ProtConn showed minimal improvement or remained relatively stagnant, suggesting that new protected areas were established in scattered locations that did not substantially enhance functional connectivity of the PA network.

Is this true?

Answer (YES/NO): NO